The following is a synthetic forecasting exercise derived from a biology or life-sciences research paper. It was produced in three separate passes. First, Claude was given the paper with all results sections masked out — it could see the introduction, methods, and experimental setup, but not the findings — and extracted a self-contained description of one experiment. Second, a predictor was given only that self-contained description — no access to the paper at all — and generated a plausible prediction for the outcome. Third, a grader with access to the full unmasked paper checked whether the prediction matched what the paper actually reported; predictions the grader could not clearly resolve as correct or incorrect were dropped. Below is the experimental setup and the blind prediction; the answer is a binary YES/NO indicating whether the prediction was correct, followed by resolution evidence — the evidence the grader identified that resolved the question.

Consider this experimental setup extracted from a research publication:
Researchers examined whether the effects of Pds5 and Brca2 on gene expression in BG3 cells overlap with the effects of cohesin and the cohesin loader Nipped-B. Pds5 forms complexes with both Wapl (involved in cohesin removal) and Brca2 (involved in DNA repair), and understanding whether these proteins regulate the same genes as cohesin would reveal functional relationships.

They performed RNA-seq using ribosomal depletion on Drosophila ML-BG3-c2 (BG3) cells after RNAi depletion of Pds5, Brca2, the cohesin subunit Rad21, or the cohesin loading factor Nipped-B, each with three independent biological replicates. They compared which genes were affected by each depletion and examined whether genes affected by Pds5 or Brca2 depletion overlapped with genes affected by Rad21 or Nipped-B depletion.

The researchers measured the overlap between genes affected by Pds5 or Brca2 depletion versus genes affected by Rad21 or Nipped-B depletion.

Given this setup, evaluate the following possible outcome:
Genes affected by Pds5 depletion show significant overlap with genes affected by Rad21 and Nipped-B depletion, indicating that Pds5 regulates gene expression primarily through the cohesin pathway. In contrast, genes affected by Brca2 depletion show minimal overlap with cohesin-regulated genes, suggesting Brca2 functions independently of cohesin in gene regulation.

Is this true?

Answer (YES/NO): NO